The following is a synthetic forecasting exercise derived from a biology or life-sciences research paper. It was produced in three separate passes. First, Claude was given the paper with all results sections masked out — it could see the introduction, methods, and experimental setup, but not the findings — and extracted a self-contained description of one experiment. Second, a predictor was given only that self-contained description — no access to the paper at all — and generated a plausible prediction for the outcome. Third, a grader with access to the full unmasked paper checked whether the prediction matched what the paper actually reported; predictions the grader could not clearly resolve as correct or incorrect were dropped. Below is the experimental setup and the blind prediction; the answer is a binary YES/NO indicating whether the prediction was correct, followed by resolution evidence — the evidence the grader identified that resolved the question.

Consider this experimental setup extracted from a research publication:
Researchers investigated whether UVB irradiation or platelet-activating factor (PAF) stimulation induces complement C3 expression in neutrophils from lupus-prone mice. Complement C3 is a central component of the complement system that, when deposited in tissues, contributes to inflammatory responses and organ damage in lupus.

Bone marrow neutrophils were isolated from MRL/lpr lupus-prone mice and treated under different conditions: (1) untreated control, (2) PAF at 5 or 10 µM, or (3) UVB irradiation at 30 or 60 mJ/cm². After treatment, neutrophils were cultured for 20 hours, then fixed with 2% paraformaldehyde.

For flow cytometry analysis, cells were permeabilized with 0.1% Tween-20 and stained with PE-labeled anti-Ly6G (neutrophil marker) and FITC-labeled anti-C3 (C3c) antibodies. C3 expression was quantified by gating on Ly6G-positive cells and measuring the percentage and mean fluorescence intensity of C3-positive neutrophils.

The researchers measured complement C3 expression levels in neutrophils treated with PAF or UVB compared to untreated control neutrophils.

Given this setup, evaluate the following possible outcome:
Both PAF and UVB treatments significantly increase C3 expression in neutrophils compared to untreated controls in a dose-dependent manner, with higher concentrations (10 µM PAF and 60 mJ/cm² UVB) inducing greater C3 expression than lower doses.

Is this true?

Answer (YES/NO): YES